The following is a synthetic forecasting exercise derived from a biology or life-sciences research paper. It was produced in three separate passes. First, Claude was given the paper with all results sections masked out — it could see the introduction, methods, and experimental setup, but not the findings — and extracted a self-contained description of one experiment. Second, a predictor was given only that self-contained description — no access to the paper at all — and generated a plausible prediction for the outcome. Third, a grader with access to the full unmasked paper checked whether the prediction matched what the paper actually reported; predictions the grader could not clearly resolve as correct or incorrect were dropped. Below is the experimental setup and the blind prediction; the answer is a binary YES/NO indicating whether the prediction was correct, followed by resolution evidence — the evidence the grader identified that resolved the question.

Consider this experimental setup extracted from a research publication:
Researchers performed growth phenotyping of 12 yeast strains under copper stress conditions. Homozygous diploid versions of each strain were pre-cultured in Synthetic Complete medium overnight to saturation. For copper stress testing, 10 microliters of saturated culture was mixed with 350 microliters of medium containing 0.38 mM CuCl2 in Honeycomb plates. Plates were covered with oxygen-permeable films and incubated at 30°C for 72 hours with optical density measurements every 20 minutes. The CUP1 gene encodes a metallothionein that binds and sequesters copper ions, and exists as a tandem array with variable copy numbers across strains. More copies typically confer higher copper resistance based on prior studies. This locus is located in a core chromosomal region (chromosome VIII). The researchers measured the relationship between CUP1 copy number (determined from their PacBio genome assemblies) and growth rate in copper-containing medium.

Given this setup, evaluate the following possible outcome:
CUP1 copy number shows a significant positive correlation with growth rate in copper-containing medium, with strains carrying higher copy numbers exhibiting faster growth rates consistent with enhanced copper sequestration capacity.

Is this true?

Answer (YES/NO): YES